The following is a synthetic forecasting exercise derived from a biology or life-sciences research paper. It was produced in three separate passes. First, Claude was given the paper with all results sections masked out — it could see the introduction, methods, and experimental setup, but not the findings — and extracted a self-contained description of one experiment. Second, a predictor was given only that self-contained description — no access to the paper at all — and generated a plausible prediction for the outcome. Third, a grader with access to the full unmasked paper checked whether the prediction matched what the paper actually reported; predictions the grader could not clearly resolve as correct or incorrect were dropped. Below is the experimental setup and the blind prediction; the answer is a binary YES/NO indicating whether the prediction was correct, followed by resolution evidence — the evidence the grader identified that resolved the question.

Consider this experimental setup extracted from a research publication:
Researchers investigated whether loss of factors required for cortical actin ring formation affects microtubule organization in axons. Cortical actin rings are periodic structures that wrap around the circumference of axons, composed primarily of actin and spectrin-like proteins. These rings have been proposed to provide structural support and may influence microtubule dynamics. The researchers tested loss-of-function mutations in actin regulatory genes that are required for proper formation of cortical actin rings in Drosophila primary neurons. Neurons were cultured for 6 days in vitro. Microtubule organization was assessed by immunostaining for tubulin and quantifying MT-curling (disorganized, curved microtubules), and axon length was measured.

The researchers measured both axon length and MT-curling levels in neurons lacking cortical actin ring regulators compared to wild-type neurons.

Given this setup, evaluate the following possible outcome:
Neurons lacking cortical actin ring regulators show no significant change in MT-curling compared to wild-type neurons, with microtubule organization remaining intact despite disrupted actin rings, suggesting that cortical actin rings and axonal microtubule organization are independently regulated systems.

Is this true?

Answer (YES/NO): NO